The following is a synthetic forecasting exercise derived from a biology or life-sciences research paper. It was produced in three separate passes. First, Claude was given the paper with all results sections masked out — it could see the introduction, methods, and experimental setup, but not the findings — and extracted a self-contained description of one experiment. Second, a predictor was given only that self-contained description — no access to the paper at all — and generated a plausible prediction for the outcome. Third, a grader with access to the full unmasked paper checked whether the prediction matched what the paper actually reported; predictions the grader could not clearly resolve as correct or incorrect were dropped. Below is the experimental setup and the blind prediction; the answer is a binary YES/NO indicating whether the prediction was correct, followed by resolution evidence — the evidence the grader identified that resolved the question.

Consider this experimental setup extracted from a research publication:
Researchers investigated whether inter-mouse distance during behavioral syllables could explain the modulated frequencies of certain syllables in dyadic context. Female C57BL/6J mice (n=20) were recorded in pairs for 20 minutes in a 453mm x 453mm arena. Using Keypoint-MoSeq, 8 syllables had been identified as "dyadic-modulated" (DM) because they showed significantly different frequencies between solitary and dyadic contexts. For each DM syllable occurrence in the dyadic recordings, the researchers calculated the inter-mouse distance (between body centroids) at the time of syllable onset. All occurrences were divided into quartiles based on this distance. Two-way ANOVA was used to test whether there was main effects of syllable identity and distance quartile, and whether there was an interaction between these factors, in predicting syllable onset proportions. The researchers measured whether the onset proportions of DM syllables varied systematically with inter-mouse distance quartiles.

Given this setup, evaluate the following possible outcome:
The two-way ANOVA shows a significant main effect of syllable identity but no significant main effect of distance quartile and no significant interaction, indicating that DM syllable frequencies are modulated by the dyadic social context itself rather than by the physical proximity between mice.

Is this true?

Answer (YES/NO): NO